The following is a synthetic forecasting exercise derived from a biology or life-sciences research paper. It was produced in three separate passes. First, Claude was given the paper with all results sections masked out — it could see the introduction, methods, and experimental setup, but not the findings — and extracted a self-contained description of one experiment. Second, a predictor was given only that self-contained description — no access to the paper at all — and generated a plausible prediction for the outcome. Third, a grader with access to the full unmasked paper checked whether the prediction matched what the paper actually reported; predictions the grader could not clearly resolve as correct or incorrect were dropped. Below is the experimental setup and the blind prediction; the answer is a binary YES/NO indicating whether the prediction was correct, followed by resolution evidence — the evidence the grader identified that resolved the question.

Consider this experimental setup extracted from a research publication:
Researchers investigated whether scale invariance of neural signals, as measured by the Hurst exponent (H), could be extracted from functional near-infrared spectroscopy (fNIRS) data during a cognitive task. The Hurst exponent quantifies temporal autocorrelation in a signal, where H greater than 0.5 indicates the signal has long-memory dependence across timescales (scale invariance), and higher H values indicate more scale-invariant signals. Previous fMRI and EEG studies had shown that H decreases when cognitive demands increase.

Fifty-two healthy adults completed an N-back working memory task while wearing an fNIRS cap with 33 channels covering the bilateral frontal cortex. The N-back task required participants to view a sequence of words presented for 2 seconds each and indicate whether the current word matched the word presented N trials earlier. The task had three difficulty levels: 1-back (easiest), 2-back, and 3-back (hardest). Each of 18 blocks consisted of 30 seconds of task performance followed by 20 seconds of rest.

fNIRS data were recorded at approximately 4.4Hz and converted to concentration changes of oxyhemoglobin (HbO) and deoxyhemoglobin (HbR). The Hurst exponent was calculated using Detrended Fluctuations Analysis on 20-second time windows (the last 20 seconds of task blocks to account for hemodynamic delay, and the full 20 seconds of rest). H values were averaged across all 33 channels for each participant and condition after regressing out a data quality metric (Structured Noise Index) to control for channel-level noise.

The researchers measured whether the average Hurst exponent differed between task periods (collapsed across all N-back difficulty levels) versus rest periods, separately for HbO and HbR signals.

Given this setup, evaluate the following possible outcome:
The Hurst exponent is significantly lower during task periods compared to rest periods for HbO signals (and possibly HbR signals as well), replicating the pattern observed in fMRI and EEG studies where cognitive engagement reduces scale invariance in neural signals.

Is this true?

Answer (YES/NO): YES